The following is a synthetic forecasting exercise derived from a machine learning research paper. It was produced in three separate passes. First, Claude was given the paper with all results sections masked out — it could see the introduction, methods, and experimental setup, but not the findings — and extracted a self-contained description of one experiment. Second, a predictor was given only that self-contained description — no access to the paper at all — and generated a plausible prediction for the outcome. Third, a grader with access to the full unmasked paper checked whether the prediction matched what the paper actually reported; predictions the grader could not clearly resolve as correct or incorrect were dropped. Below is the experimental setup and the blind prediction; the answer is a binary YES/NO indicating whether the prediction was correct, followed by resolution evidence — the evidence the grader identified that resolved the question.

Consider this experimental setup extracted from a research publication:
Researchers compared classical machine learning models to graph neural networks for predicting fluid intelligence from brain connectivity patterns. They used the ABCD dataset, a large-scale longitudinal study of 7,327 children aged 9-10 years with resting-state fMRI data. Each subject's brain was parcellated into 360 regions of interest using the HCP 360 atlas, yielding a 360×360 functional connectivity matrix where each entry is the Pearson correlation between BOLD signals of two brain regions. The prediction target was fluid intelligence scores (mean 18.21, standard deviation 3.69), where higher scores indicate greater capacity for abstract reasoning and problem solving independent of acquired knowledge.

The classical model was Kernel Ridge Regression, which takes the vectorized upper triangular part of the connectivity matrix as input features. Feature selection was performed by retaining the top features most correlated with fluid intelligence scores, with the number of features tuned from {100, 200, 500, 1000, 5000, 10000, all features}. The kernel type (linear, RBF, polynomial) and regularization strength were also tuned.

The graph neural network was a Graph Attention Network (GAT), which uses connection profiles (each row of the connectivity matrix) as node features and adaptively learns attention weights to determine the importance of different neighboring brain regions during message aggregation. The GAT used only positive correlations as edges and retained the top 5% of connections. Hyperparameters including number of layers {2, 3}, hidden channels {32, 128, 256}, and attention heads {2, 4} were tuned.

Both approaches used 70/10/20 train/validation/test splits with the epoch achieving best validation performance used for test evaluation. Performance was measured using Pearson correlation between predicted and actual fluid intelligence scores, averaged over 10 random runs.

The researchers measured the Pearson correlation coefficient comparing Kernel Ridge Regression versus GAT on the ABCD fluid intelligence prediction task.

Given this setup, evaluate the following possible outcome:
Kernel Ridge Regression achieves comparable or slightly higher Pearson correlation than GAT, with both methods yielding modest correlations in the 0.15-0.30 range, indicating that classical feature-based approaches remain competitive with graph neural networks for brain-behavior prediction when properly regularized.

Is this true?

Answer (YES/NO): NO